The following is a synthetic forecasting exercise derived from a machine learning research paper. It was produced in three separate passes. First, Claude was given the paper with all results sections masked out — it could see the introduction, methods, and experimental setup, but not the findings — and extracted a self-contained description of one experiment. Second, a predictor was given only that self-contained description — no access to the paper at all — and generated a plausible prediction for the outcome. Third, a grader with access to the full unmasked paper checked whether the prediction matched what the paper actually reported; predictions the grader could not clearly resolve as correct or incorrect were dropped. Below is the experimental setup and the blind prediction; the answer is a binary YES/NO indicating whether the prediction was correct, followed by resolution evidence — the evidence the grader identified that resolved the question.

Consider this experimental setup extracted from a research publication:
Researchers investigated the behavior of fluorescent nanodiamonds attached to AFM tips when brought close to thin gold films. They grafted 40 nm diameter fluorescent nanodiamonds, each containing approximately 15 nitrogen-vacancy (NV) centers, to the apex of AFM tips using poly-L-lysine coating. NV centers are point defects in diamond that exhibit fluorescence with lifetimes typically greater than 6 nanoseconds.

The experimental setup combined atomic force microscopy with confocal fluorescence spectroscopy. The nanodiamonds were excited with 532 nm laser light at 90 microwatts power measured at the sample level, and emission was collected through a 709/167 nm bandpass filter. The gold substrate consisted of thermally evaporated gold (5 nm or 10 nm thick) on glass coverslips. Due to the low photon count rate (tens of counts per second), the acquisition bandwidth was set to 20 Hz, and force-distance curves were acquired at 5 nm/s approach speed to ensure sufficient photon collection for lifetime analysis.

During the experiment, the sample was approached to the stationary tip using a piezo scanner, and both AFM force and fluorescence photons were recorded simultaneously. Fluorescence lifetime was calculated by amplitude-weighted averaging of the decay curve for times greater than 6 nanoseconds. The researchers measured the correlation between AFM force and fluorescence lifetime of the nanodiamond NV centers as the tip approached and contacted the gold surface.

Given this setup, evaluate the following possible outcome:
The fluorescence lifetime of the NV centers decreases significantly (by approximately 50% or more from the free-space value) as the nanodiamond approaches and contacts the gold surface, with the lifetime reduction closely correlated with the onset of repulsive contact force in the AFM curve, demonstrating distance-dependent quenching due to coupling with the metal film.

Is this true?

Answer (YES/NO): NO